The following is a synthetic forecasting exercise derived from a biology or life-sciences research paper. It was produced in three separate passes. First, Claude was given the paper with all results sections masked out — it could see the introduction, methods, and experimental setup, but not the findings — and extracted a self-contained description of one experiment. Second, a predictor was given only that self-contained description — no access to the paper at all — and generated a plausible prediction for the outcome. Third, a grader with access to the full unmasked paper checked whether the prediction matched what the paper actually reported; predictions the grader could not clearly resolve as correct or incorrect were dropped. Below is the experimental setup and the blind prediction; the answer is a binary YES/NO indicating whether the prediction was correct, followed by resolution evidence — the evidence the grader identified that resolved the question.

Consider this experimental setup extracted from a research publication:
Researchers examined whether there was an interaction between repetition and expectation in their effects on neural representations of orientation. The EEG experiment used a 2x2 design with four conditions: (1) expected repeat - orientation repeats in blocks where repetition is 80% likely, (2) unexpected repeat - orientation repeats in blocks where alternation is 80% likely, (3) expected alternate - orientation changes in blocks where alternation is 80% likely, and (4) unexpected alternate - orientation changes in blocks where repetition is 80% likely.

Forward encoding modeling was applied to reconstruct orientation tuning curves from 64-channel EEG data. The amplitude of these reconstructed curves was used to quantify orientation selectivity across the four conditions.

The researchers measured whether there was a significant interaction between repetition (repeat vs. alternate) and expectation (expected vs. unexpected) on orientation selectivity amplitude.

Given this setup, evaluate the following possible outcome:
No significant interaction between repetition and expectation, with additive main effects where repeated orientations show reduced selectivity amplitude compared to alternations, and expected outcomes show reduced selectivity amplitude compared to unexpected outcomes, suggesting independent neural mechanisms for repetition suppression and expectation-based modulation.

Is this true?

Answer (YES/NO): NO